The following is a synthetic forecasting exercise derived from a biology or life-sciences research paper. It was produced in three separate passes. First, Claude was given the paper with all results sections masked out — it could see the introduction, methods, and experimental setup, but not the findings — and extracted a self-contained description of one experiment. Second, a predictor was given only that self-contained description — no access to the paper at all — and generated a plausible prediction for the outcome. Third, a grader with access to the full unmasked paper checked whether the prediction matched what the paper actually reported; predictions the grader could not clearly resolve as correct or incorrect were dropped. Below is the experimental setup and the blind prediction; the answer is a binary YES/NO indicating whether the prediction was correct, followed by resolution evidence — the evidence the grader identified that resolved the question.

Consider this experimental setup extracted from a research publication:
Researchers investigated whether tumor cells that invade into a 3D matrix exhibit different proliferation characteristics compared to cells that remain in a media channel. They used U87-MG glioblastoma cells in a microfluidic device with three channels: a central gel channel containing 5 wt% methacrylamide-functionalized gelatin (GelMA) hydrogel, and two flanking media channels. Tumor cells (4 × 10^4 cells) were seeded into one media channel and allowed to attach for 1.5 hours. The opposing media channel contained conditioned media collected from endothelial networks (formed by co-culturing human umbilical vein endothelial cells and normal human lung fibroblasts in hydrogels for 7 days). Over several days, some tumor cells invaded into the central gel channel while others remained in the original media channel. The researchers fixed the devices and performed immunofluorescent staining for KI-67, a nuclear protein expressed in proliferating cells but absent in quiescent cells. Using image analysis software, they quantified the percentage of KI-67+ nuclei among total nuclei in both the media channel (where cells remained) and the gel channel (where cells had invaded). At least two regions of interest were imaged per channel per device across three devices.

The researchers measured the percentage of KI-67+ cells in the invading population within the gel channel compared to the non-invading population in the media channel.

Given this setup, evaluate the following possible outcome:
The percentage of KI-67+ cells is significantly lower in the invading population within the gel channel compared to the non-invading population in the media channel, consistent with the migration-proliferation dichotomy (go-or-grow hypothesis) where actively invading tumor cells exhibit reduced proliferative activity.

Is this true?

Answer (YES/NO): YES